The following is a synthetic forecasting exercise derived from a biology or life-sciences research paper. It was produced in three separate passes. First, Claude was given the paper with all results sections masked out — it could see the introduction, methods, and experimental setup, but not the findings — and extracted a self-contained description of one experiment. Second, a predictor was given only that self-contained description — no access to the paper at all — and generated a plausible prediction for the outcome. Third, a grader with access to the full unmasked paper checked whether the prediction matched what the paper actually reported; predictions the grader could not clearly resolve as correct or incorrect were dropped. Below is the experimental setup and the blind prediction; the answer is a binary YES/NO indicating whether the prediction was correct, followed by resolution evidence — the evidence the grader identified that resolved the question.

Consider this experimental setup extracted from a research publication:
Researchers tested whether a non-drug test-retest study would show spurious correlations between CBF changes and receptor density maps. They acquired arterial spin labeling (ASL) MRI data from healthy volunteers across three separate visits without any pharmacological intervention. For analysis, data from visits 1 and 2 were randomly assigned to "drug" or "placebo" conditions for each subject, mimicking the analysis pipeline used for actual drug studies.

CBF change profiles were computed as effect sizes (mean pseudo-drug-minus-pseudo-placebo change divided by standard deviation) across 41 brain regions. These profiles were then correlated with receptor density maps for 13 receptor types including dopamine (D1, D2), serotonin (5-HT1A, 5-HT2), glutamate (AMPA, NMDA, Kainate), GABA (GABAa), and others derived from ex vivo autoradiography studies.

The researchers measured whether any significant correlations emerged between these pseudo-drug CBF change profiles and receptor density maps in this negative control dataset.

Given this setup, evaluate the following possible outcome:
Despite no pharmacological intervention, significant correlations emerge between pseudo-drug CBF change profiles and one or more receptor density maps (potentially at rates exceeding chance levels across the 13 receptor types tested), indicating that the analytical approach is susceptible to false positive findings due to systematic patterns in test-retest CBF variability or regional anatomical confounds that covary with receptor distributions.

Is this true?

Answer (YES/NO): NO